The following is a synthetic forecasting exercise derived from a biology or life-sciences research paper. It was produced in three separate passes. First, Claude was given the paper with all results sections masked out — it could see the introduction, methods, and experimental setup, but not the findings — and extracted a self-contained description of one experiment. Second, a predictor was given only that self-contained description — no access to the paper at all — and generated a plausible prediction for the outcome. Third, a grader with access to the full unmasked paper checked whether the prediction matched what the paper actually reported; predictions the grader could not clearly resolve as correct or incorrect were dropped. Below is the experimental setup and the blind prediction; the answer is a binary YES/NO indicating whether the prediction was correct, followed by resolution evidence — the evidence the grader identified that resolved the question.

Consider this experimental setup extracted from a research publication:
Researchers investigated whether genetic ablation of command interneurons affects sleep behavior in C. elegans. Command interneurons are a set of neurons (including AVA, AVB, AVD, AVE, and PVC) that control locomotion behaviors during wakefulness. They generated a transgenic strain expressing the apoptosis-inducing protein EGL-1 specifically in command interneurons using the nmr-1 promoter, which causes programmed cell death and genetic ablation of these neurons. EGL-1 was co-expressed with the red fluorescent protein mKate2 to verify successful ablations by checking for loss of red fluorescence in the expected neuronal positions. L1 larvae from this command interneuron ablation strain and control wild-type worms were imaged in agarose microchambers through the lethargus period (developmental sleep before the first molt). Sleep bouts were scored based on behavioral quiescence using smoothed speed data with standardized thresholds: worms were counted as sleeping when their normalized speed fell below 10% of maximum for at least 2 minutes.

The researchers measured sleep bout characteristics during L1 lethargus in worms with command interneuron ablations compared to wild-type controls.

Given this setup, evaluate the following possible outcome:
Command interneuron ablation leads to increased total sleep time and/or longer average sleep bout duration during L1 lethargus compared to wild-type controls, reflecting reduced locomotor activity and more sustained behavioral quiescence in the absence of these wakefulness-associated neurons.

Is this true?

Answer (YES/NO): NO